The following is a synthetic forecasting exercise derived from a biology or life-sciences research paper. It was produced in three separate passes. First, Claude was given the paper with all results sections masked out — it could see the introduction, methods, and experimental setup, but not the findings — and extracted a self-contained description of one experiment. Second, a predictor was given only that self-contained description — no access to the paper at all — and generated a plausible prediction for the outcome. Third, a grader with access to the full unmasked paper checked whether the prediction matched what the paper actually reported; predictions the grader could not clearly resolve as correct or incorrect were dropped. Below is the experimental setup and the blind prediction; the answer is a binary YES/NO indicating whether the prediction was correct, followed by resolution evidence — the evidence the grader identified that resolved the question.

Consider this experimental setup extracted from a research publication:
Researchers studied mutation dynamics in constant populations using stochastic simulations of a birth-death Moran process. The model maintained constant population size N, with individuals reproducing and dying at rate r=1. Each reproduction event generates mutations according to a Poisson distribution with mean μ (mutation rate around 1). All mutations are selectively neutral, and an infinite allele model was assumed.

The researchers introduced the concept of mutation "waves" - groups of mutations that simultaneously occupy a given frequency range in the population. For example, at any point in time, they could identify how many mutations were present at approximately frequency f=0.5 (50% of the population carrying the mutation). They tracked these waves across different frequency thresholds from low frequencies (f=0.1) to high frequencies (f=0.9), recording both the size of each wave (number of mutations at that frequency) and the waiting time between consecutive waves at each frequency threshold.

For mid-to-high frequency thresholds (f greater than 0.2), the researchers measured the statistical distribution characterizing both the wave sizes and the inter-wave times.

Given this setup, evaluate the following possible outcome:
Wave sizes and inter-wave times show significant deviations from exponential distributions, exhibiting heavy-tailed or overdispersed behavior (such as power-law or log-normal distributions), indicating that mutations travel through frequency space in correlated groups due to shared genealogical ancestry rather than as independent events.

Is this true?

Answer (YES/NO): NO